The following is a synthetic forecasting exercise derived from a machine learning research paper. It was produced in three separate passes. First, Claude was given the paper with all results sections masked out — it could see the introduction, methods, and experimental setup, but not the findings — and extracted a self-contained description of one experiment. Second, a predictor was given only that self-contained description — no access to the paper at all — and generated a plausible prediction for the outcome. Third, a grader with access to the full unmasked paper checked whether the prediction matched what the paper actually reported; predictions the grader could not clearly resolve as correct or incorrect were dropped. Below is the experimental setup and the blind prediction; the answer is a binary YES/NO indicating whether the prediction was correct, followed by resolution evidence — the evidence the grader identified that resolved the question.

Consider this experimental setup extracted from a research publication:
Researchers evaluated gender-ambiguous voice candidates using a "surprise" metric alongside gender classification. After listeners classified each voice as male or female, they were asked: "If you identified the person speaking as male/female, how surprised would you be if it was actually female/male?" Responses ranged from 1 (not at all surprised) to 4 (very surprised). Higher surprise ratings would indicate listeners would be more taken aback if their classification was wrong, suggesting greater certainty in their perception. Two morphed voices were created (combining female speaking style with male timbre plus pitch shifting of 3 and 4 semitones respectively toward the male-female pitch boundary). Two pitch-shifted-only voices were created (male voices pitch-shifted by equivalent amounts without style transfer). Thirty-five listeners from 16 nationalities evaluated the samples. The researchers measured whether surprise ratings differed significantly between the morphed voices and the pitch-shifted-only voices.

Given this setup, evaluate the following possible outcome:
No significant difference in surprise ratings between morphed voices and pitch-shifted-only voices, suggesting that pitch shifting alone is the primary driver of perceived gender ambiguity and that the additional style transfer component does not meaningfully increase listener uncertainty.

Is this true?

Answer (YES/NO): NO